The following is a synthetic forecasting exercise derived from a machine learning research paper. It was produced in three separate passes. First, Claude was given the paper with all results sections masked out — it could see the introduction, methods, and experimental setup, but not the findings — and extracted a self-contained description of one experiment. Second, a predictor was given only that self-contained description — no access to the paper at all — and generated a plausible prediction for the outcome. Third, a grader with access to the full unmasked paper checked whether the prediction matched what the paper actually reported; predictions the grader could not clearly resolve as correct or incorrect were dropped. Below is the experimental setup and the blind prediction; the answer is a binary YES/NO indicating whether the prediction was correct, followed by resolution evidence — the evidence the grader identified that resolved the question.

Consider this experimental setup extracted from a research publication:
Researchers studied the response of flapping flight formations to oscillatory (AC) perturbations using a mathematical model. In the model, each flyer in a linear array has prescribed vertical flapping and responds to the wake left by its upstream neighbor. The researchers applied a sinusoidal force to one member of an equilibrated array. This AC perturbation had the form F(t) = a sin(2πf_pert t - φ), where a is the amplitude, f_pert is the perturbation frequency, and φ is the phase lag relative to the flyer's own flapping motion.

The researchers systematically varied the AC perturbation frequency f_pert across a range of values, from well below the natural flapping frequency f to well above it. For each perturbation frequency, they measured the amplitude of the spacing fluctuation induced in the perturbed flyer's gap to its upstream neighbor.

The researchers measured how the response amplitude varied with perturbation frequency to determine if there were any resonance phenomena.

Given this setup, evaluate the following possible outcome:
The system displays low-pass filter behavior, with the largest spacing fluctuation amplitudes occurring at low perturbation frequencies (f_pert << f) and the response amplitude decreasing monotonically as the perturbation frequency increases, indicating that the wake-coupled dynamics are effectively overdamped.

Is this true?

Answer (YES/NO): NO